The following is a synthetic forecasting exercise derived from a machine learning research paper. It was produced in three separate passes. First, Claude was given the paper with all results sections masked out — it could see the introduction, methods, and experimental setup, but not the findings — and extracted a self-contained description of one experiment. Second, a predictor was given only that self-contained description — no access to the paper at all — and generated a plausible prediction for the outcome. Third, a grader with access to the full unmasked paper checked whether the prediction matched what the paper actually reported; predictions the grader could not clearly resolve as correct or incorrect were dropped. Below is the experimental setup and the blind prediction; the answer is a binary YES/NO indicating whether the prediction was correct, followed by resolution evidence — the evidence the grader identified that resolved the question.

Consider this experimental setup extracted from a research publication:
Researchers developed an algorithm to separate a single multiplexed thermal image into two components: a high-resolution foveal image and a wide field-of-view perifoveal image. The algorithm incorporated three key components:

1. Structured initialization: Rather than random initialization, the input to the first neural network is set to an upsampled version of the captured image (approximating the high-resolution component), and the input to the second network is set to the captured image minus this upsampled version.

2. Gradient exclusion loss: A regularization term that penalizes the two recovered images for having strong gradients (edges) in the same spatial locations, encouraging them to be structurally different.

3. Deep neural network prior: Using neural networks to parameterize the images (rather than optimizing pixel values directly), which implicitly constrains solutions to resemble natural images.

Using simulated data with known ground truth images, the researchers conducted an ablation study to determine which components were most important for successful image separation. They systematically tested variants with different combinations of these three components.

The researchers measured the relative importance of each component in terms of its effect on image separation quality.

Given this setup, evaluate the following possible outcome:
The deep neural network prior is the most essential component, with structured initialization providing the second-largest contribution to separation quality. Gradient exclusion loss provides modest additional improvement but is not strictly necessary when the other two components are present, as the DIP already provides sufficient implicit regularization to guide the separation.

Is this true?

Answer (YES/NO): NO